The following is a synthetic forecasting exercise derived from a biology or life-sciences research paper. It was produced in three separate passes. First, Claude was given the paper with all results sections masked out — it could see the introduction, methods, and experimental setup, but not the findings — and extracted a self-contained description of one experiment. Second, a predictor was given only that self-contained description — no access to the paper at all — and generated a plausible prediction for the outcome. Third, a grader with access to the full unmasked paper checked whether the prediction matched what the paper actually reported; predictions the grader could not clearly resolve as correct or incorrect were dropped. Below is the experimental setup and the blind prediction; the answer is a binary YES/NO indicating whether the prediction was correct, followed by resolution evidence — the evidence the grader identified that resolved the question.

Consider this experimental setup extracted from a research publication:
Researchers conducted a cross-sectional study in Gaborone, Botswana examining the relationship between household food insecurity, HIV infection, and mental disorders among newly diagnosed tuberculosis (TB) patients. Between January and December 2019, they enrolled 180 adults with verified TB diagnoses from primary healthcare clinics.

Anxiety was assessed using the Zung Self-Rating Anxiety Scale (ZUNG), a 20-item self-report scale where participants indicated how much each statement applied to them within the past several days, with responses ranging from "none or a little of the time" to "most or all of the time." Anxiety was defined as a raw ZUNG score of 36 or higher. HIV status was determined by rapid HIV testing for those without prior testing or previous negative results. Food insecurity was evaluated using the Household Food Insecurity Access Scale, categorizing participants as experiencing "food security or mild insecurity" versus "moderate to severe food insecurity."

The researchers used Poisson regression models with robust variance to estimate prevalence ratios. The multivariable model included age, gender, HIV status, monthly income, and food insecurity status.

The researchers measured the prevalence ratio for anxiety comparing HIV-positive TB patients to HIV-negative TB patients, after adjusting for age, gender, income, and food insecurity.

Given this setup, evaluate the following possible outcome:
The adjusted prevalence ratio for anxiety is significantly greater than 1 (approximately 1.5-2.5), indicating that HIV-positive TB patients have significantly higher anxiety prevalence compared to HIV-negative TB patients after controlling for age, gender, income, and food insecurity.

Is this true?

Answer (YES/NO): NO